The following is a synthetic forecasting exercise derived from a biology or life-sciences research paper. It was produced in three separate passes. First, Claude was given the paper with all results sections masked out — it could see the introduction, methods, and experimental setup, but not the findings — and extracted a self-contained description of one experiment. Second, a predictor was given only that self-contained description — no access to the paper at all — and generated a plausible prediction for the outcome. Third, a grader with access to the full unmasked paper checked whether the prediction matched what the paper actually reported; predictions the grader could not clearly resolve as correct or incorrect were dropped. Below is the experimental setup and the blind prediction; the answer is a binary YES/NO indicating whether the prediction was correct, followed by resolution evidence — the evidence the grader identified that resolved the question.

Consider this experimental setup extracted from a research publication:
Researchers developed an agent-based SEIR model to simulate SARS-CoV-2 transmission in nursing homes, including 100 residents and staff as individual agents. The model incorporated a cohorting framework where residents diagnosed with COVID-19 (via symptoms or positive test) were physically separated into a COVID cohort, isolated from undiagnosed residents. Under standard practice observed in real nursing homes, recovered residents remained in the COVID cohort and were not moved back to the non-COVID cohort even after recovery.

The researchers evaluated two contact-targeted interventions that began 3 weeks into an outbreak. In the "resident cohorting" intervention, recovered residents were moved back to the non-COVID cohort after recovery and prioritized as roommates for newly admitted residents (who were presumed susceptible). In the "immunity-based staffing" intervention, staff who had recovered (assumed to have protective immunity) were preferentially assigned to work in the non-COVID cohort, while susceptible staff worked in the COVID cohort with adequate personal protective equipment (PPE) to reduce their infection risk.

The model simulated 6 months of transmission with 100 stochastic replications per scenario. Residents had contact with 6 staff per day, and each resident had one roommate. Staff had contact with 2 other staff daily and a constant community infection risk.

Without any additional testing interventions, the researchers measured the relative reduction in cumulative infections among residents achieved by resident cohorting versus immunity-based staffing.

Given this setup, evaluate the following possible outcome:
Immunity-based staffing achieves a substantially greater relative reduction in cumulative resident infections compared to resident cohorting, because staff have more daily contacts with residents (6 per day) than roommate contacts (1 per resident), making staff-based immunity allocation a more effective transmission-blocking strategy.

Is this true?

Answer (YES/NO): YES